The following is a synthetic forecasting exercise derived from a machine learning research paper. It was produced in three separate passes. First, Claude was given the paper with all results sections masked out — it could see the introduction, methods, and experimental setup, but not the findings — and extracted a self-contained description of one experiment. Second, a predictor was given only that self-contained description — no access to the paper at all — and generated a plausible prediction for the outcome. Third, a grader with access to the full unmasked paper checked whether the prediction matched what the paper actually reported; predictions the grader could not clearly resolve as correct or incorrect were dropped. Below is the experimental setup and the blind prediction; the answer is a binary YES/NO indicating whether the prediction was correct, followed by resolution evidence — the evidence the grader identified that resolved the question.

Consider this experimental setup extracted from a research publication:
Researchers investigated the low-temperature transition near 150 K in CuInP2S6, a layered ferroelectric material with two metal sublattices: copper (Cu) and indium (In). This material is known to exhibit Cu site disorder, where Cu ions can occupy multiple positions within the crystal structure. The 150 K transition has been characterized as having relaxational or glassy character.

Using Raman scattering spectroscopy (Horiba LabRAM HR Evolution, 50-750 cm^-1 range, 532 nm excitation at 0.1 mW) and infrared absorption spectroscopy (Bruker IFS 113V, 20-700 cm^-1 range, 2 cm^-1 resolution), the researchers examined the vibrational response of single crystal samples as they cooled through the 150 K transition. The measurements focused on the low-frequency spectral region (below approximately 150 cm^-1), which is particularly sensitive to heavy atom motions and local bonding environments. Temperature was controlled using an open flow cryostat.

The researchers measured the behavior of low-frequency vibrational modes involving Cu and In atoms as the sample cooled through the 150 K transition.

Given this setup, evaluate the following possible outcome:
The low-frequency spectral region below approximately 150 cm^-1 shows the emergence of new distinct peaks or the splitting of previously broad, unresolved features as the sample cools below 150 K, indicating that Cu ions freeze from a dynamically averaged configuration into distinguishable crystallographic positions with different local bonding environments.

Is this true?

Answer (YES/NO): NO